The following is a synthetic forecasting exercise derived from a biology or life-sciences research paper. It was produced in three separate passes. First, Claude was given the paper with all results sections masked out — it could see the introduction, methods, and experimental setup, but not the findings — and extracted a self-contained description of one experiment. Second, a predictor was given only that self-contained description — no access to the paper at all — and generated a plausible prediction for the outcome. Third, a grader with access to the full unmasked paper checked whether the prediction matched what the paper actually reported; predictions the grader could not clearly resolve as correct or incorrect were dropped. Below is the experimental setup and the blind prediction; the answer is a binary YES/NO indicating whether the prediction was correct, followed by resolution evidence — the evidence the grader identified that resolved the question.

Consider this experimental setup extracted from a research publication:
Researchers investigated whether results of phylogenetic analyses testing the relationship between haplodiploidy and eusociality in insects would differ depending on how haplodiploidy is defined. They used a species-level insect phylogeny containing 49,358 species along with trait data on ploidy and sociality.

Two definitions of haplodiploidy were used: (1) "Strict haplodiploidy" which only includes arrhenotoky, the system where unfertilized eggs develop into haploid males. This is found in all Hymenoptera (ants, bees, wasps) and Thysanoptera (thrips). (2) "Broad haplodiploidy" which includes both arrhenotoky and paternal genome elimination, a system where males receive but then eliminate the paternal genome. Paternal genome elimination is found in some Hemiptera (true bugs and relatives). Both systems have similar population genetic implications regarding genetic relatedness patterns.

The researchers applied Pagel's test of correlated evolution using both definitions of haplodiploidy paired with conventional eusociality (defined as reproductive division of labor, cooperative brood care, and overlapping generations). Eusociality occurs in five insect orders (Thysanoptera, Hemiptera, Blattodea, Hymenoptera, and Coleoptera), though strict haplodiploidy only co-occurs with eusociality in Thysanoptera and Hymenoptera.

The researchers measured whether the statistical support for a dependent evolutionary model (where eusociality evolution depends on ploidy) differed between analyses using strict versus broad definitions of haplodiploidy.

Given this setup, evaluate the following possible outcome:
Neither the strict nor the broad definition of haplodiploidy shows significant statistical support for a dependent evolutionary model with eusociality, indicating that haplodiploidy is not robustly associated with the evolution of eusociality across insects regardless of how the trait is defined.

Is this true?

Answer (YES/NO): NO